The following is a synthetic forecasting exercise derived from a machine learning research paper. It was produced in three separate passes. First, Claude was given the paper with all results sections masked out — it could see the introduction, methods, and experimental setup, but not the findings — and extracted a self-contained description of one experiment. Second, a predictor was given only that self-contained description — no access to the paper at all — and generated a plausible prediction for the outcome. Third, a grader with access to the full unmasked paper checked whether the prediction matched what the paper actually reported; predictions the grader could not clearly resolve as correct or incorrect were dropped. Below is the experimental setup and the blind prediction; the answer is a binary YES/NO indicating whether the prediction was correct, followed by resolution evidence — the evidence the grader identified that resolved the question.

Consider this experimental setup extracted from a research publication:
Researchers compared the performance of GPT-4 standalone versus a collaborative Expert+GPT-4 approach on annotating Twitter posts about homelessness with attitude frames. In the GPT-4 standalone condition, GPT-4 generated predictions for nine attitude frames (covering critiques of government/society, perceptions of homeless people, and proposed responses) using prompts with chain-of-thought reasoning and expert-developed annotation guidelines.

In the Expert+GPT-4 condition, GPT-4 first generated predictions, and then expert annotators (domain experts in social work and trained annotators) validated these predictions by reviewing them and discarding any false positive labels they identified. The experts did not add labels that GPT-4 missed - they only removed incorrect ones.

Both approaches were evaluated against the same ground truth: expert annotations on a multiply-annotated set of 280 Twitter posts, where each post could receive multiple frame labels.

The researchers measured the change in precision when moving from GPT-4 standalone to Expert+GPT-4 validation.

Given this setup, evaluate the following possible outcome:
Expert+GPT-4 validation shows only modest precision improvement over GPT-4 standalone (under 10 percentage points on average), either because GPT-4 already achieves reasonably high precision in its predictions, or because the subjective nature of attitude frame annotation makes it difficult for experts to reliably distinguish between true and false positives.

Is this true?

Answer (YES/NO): NO